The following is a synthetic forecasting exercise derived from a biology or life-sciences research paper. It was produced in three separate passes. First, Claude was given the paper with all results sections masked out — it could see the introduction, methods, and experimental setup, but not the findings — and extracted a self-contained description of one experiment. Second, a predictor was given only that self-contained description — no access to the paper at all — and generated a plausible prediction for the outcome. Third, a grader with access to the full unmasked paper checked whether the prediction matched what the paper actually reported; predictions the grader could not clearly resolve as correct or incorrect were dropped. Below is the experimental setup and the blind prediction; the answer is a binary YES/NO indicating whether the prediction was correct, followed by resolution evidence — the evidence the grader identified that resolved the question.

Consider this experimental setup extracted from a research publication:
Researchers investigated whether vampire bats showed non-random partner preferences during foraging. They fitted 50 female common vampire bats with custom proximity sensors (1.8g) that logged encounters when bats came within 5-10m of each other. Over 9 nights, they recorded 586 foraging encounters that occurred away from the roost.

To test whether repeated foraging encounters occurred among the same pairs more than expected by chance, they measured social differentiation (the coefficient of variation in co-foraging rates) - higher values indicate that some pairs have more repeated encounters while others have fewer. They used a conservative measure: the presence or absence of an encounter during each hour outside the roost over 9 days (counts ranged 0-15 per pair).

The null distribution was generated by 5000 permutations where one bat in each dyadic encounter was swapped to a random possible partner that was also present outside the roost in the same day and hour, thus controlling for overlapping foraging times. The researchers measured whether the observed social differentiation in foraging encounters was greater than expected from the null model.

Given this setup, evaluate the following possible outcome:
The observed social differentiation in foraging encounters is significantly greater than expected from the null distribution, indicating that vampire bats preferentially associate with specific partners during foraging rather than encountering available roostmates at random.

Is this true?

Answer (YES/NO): YES